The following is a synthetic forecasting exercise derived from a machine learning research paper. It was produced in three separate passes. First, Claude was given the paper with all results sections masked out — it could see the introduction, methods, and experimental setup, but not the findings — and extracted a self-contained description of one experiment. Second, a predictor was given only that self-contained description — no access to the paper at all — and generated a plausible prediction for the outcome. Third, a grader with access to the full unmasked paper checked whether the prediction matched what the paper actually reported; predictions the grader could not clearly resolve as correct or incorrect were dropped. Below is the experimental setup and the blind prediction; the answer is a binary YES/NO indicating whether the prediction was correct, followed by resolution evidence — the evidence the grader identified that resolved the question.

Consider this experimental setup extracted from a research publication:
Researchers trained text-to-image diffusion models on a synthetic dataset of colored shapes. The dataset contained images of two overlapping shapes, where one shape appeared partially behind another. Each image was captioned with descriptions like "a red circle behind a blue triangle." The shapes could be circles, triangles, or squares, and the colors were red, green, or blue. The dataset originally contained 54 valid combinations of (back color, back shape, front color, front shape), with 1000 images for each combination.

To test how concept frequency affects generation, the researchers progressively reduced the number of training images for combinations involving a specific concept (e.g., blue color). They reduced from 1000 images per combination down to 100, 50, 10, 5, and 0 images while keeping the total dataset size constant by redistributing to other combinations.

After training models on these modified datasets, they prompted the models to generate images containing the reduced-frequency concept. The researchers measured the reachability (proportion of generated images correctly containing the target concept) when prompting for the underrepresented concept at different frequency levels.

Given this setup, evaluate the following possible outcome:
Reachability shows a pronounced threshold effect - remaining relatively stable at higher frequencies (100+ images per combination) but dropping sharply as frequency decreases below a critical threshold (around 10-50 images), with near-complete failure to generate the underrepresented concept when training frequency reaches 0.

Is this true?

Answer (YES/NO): YES